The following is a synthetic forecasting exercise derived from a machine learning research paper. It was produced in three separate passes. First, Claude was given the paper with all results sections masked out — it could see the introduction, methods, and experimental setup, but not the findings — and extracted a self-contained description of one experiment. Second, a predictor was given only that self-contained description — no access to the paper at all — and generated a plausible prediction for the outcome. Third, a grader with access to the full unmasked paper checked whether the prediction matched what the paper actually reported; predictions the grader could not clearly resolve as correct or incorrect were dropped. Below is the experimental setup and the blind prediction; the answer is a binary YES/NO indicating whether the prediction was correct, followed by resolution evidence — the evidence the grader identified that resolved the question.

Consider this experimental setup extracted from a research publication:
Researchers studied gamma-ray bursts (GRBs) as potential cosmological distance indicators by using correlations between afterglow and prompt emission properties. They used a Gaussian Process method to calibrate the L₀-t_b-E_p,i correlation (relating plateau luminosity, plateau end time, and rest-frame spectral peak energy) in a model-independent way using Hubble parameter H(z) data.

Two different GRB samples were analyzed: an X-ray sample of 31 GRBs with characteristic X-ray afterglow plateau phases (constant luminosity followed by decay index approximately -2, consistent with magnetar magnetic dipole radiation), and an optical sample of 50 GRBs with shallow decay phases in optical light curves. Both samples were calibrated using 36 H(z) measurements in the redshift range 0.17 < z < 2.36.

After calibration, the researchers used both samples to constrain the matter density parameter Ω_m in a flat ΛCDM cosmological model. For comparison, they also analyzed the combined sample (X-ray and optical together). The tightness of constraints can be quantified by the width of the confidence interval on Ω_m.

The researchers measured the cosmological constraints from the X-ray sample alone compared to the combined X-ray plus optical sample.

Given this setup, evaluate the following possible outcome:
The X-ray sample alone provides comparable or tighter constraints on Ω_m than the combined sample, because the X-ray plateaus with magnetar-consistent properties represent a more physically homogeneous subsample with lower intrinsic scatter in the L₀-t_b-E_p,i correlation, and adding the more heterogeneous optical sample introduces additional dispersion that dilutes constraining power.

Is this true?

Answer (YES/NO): NO